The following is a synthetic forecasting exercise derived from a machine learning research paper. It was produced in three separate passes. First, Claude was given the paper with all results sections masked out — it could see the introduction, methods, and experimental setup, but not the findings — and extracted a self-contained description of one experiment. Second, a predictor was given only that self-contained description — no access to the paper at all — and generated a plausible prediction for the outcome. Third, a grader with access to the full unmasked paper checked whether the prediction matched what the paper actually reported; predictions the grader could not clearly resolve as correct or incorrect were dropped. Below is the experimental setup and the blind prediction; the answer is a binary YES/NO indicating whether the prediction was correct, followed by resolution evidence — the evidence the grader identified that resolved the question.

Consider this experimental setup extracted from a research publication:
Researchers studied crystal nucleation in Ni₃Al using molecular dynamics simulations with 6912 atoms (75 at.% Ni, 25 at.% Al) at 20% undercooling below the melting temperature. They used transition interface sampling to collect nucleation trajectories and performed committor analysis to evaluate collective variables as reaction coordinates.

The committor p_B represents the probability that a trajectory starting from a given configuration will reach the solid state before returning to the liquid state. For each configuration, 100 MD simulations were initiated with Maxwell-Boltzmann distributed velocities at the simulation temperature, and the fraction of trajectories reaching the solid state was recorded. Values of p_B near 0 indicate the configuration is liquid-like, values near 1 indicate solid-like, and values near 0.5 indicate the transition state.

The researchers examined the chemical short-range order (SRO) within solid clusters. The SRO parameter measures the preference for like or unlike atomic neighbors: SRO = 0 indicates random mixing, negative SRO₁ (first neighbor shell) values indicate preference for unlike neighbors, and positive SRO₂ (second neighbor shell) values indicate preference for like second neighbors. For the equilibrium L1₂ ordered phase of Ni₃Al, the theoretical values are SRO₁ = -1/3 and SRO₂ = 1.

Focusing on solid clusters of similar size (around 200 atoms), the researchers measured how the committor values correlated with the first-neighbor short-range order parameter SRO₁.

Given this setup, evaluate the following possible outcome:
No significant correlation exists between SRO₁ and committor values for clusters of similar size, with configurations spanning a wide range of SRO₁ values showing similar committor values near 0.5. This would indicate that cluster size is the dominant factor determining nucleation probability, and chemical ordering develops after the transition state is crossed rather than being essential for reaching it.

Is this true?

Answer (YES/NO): NO